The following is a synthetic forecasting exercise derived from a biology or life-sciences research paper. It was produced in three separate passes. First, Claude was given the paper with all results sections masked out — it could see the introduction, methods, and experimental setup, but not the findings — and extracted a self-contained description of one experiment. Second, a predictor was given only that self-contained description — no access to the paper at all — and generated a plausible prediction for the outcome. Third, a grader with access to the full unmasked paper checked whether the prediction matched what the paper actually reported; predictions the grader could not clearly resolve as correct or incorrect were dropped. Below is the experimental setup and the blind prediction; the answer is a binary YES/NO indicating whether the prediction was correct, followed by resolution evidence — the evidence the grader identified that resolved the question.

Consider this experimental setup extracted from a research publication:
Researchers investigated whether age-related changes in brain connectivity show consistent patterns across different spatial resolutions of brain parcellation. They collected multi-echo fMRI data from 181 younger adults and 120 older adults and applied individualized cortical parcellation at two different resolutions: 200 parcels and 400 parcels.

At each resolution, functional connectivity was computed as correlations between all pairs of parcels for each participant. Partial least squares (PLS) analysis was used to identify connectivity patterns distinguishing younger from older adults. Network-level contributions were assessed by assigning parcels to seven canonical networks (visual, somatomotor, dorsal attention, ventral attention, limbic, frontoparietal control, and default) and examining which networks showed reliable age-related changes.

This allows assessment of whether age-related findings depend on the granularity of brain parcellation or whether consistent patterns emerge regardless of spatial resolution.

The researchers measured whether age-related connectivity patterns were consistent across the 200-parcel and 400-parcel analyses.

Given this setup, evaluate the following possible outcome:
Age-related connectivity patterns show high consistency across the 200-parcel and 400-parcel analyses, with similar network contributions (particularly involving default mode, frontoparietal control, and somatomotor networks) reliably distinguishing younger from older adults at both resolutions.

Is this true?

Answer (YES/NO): YES